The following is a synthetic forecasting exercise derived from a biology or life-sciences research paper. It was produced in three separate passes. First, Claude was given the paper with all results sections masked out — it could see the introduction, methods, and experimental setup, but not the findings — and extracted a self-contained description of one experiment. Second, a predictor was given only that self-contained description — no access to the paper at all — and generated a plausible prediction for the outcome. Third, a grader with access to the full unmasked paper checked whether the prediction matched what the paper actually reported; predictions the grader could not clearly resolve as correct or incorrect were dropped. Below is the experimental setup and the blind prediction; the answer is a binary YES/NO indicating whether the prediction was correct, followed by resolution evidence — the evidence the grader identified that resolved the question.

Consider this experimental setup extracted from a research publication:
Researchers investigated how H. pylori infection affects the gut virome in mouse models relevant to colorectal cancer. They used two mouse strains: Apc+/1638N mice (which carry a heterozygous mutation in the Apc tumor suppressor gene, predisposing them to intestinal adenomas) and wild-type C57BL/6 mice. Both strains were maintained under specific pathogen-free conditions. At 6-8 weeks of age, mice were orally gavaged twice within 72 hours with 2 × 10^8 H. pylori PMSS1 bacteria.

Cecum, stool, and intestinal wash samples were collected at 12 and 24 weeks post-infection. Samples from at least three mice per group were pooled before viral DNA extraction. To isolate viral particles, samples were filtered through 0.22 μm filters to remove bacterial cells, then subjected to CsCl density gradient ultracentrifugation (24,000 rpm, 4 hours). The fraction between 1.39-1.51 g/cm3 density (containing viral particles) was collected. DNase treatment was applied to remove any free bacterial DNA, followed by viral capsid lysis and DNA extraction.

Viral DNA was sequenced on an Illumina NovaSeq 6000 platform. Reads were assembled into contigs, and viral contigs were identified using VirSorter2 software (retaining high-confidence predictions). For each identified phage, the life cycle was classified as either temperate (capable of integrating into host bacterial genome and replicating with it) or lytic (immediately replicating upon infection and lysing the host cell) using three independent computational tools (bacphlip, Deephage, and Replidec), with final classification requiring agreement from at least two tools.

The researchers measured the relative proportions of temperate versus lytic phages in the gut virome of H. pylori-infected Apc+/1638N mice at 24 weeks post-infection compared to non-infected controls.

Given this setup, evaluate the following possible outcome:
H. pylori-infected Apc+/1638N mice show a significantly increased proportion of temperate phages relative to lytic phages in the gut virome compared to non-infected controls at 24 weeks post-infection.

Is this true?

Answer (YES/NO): NO